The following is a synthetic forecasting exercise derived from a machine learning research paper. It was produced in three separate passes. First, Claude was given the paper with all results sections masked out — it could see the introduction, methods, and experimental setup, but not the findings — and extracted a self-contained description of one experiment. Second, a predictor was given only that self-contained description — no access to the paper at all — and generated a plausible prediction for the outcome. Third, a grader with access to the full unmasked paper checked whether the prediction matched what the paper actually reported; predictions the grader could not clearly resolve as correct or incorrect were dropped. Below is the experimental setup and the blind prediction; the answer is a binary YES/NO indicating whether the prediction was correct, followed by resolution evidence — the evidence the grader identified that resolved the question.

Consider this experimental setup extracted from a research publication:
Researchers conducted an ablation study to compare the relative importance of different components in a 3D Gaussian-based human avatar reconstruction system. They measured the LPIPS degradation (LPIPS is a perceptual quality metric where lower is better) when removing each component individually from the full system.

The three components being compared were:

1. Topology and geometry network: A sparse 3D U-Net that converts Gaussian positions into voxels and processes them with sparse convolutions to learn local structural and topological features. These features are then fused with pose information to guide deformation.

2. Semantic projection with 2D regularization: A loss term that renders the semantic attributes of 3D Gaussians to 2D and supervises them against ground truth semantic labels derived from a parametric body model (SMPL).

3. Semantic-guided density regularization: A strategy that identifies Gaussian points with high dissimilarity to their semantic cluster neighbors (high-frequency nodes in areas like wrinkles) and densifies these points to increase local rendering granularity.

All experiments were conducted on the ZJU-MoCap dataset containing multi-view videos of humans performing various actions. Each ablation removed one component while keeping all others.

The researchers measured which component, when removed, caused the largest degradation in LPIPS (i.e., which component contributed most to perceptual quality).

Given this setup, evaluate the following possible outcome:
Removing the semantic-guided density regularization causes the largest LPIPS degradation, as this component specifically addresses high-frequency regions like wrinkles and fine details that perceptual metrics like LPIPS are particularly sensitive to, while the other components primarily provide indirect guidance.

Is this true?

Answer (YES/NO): NO